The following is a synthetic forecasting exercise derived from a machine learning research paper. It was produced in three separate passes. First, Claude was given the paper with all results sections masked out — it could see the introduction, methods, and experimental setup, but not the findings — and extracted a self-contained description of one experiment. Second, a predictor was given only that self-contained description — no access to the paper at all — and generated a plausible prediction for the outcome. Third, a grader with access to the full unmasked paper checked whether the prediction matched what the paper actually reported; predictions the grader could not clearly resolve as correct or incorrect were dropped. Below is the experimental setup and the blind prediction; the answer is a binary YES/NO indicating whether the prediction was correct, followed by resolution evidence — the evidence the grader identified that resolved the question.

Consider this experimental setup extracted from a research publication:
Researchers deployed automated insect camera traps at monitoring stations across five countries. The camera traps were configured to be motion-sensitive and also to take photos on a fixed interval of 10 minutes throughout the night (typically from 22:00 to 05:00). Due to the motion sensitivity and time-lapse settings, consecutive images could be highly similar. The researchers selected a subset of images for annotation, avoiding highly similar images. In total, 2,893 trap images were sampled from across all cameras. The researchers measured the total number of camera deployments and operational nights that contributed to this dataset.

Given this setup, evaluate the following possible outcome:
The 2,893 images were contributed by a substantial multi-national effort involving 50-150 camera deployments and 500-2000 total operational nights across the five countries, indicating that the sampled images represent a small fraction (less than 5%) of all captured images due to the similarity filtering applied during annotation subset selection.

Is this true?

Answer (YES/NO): NO